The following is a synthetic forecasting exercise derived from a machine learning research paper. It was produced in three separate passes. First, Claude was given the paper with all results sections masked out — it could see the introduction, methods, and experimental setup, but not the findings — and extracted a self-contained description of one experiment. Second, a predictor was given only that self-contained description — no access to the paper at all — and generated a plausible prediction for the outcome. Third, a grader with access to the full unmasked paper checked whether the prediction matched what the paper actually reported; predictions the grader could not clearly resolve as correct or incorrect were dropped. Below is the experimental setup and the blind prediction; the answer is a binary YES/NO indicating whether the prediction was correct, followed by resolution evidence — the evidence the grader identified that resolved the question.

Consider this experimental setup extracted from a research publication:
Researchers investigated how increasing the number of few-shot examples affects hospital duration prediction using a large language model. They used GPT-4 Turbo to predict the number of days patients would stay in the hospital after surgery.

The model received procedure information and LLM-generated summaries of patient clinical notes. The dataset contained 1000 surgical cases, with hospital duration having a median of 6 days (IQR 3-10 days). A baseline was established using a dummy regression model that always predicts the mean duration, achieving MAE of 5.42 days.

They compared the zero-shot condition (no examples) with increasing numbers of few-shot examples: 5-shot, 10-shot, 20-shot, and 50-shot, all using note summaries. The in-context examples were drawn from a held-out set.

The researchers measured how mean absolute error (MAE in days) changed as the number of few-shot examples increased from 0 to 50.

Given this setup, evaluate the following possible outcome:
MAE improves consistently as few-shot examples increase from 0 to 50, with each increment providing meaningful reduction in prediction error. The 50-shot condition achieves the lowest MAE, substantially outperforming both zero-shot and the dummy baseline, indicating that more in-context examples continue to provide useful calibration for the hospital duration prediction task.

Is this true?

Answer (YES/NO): NO